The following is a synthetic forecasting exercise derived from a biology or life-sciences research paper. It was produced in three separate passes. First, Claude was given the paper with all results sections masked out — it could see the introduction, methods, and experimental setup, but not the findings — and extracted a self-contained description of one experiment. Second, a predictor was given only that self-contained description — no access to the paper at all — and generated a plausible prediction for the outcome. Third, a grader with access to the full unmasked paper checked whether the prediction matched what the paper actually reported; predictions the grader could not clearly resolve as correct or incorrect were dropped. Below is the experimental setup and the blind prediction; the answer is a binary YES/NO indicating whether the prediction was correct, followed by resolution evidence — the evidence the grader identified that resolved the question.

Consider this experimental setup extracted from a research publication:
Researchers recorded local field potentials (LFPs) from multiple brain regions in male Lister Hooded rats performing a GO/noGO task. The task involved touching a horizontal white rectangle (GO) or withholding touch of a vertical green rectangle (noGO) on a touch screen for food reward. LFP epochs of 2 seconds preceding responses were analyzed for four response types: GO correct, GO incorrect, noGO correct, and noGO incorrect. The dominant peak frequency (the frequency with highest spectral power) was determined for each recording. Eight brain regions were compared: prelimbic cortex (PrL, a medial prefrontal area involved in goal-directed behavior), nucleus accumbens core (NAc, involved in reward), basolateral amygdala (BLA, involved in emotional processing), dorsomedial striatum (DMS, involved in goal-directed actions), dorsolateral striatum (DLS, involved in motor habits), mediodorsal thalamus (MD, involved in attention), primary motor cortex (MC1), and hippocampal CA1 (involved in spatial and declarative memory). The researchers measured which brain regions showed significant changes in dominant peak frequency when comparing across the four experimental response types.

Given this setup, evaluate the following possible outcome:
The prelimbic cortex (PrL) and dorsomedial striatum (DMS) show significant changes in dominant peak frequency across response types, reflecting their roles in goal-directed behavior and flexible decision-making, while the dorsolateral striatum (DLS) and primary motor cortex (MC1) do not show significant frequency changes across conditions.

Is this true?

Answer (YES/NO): NO